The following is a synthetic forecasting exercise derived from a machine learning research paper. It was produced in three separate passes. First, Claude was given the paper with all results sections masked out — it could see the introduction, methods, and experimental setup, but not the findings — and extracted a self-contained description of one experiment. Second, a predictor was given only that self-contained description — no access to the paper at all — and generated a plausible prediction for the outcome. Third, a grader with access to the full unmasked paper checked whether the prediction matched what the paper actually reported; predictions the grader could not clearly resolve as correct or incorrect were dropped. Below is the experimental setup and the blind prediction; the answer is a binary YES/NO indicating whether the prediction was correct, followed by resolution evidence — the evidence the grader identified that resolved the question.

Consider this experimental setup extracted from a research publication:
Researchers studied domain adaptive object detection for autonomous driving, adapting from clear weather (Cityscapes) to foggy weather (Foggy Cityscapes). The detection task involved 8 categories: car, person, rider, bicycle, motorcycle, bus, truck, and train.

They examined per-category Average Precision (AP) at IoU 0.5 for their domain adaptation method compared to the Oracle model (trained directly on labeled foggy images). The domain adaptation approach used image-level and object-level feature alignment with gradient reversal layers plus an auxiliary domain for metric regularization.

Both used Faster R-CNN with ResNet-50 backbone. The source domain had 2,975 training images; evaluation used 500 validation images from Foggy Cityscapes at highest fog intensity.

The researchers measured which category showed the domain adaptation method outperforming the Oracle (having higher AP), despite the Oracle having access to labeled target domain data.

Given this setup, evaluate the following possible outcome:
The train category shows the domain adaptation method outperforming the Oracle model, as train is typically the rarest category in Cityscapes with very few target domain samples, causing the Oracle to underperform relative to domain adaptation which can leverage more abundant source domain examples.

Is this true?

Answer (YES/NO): YES